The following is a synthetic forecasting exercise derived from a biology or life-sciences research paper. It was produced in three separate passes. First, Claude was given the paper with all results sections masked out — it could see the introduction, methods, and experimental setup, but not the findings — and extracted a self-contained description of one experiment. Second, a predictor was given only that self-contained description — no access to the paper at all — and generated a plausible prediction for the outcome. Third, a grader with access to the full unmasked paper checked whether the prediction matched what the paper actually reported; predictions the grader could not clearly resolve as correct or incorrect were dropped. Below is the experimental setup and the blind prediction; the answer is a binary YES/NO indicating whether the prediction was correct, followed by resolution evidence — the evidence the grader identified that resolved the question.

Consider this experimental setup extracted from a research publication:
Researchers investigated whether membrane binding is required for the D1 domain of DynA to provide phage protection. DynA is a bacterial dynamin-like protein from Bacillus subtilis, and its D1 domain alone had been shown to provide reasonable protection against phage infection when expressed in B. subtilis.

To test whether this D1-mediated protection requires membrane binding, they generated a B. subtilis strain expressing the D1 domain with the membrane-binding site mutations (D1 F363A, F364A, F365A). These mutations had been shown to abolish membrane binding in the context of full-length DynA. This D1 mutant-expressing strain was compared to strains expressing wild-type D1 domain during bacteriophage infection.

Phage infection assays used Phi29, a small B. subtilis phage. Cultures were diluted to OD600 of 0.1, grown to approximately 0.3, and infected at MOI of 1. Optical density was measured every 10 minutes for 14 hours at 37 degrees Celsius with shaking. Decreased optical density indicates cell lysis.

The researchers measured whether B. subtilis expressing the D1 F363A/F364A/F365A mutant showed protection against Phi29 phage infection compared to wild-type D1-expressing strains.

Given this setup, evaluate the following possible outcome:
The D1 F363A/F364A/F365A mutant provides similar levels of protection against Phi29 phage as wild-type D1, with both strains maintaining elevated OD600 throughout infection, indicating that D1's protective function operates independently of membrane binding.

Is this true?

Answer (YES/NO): NO